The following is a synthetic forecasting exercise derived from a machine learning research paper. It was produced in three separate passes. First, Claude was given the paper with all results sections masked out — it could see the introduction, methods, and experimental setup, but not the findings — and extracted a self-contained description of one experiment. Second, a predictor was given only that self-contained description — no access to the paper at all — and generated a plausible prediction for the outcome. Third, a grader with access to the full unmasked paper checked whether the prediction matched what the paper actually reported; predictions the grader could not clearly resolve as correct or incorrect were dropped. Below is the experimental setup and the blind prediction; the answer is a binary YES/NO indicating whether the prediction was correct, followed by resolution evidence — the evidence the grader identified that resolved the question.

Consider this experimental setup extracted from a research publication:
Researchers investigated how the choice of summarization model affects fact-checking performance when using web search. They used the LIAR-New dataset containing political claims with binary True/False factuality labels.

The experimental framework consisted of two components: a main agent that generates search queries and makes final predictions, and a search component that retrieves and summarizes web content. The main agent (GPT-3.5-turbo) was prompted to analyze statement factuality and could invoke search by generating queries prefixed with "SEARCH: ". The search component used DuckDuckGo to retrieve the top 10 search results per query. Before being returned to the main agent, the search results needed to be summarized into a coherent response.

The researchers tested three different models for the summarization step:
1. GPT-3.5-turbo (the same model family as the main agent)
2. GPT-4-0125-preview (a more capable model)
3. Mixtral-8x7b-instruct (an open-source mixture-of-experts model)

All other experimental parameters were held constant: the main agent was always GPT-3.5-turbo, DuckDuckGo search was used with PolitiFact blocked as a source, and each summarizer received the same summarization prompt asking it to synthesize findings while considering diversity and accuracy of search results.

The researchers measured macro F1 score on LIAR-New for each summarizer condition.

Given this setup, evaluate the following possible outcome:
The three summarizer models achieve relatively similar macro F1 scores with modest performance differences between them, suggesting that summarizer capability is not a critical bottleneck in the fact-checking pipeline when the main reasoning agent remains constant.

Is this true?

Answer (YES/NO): NO